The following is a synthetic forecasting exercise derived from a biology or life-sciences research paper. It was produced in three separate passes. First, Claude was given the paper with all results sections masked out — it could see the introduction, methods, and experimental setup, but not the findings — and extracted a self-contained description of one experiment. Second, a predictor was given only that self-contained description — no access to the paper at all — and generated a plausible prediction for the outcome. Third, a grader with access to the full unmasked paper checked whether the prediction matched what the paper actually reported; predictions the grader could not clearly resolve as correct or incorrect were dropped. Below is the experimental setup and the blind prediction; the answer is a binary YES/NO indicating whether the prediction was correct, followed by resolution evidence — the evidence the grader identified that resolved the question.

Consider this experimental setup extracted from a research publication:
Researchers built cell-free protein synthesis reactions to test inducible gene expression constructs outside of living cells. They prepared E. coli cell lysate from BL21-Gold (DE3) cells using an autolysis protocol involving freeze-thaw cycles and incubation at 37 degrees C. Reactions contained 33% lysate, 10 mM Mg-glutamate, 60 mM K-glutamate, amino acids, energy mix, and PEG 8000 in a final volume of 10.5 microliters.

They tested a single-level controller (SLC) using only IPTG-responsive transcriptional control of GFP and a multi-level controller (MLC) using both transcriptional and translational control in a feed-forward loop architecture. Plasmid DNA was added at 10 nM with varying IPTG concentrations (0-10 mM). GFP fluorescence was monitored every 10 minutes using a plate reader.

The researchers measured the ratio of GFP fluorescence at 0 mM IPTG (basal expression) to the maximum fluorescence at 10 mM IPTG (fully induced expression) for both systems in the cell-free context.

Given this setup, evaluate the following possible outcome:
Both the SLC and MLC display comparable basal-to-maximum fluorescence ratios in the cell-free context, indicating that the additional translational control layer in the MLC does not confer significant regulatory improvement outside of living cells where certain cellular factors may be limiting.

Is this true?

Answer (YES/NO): NO